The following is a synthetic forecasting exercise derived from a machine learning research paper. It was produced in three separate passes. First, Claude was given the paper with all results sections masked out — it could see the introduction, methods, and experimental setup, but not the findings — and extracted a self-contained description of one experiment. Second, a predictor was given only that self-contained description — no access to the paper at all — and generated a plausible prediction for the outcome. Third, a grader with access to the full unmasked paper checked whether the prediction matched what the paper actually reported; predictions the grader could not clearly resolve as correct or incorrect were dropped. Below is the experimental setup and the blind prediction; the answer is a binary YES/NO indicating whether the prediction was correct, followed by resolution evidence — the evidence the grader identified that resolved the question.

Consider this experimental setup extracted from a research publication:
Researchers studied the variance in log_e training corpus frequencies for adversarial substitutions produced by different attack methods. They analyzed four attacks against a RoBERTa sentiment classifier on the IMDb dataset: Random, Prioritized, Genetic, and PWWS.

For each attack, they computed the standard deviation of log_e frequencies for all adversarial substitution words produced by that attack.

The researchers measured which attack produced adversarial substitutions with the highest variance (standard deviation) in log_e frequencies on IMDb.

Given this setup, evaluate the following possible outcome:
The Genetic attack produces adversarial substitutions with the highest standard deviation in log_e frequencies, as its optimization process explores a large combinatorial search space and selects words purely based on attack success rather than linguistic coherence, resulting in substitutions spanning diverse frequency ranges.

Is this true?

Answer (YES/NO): NO